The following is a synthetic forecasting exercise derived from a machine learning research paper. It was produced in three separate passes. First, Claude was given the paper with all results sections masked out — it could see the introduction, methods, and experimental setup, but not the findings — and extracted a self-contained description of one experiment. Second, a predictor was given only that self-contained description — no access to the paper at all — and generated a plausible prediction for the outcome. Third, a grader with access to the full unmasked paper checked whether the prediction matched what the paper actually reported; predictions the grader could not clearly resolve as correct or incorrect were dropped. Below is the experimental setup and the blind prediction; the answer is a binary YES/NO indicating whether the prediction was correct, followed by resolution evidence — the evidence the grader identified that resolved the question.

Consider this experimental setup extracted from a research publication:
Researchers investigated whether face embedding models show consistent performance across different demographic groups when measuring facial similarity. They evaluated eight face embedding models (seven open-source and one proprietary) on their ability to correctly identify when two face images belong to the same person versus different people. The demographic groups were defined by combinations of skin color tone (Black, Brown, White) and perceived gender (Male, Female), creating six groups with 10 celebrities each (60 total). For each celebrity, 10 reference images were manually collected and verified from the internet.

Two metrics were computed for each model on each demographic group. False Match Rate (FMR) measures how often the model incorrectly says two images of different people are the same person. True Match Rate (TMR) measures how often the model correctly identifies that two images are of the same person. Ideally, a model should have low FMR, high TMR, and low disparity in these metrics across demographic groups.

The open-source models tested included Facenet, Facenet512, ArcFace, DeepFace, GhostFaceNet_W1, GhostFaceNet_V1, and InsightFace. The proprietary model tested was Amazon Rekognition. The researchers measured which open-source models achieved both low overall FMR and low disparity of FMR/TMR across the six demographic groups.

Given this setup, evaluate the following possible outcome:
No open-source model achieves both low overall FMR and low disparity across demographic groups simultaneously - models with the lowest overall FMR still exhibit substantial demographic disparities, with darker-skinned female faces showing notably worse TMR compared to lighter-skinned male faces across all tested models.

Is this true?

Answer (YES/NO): NO